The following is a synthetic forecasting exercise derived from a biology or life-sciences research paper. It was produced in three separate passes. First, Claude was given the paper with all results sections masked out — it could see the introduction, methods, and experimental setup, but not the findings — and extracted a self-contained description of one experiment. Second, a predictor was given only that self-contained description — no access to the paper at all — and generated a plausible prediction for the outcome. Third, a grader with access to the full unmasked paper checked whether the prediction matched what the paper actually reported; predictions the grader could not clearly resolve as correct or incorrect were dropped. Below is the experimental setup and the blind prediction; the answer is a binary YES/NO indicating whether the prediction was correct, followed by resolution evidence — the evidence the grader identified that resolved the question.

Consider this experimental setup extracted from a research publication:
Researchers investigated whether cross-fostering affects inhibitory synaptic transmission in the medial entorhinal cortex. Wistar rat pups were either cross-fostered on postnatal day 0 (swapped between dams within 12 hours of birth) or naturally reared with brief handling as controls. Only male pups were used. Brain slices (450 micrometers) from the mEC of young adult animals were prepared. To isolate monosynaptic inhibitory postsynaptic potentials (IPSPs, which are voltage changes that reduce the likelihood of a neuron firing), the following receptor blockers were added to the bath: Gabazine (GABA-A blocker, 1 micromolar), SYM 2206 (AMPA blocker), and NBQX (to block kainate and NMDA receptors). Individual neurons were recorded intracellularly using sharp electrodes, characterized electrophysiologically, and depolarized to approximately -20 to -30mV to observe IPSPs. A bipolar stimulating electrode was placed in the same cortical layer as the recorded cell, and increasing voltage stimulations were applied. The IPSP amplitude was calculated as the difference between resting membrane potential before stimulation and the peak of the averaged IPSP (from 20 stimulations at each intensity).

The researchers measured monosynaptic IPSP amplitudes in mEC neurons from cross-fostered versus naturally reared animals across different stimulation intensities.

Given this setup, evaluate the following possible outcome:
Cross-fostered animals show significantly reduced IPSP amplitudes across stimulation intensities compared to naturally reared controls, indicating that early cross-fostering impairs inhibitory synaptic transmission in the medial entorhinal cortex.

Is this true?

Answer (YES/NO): NO